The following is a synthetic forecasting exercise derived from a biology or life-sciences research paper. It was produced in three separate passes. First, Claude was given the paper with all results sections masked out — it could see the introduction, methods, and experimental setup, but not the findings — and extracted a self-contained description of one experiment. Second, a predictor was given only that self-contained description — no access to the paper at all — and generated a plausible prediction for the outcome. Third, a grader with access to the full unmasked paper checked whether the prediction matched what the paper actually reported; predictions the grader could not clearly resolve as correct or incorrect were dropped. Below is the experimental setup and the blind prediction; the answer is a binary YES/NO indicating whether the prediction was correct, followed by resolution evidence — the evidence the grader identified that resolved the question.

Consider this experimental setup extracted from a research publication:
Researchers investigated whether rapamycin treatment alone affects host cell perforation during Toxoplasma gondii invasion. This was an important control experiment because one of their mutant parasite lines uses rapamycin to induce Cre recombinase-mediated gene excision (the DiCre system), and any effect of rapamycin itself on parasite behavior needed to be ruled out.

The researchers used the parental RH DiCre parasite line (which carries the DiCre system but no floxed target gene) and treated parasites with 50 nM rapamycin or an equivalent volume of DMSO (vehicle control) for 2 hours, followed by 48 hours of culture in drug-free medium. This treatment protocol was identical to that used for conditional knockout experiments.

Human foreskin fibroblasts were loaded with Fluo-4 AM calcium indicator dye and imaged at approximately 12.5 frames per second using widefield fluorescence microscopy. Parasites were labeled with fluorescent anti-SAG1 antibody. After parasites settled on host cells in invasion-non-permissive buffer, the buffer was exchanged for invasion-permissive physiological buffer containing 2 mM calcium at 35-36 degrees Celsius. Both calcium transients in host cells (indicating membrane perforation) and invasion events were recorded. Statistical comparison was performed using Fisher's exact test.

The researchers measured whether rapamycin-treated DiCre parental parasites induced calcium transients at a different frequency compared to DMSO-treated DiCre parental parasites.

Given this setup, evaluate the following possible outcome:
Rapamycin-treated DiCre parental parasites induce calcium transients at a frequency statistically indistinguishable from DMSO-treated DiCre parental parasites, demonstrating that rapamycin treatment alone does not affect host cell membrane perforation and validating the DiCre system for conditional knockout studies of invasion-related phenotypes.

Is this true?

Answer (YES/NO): YES